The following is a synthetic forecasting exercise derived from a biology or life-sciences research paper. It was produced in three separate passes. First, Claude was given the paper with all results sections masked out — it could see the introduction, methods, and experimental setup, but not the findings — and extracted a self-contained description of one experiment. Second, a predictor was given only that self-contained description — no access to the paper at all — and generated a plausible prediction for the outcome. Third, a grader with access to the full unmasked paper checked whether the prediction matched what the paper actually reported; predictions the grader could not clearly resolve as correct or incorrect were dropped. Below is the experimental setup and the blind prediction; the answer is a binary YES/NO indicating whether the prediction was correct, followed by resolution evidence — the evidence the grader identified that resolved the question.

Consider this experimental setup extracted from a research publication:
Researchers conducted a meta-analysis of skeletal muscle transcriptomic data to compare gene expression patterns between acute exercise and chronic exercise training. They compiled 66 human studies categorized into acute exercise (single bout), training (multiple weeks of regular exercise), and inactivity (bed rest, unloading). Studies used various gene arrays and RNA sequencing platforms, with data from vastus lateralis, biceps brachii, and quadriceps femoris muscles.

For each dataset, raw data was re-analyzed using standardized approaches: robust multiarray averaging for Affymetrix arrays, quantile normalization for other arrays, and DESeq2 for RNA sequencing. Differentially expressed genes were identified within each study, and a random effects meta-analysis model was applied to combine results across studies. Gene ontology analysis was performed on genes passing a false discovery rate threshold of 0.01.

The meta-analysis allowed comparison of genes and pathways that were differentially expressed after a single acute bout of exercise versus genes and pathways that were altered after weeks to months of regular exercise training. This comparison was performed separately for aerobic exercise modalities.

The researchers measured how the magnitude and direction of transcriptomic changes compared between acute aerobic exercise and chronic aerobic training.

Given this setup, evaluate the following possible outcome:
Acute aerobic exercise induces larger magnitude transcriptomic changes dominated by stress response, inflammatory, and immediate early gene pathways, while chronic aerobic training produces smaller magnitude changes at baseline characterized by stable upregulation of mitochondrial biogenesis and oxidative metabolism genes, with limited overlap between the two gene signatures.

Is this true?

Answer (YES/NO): YES